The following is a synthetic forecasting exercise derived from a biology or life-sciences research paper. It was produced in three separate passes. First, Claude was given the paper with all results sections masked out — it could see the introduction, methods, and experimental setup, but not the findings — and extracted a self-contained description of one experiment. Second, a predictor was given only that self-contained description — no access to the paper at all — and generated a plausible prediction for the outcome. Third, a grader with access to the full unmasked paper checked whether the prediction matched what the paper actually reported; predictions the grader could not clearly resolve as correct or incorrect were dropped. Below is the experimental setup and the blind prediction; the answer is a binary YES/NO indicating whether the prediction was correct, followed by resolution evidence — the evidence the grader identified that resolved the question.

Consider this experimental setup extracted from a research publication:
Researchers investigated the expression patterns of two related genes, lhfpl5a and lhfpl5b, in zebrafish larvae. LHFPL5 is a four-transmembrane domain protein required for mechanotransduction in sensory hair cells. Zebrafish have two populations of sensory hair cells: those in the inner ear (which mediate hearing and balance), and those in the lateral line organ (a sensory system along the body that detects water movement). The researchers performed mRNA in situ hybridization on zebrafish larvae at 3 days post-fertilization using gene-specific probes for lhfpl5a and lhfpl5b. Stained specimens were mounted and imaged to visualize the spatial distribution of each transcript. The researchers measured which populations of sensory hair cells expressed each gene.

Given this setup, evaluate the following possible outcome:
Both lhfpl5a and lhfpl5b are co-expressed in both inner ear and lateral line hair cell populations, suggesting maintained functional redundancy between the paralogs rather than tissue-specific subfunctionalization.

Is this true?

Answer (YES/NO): NO